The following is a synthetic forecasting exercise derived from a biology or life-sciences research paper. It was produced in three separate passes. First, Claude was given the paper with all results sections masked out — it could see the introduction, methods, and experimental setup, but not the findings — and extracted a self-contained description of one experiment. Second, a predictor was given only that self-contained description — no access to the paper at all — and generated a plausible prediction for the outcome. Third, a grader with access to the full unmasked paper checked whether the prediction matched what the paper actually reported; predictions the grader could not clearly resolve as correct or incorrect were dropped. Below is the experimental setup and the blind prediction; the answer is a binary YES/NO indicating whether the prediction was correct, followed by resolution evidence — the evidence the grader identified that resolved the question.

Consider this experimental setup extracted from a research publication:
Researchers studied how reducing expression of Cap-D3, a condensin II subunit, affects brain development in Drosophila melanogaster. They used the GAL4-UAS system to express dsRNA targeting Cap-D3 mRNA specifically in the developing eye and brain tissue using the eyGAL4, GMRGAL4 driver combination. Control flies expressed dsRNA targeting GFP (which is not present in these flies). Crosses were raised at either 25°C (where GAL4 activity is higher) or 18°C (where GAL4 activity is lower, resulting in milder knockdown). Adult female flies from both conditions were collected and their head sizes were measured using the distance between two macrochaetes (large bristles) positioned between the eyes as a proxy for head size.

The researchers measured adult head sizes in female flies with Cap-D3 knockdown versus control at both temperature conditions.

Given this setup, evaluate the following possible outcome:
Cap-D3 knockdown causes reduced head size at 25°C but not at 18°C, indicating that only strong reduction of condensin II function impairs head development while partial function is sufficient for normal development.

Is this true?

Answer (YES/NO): NO